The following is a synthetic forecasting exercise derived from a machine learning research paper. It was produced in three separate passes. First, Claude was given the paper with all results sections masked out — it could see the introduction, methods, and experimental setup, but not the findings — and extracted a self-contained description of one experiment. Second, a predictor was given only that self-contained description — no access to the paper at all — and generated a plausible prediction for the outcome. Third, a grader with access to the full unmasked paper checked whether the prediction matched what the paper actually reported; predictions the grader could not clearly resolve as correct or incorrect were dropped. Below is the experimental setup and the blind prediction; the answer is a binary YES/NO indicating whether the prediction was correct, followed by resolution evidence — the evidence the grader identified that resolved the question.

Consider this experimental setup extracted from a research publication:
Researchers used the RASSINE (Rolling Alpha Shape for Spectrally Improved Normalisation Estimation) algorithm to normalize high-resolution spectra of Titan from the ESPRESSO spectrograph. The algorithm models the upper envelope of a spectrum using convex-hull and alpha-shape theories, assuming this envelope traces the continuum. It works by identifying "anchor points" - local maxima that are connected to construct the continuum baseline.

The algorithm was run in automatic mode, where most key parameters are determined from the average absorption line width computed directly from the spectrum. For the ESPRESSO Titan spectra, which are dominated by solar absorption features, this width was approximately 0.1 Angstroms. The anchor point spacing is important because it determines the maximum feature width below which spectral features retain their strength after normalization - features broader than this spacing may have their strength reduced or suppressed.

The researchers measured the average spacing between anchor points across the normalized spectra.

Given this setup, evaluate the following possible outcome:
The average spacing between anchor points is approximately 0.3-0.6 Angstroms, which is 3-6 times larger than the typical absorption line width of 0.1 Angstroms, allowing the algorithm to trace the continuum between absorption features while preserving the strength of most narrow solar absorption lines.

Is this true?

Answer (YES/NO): NO